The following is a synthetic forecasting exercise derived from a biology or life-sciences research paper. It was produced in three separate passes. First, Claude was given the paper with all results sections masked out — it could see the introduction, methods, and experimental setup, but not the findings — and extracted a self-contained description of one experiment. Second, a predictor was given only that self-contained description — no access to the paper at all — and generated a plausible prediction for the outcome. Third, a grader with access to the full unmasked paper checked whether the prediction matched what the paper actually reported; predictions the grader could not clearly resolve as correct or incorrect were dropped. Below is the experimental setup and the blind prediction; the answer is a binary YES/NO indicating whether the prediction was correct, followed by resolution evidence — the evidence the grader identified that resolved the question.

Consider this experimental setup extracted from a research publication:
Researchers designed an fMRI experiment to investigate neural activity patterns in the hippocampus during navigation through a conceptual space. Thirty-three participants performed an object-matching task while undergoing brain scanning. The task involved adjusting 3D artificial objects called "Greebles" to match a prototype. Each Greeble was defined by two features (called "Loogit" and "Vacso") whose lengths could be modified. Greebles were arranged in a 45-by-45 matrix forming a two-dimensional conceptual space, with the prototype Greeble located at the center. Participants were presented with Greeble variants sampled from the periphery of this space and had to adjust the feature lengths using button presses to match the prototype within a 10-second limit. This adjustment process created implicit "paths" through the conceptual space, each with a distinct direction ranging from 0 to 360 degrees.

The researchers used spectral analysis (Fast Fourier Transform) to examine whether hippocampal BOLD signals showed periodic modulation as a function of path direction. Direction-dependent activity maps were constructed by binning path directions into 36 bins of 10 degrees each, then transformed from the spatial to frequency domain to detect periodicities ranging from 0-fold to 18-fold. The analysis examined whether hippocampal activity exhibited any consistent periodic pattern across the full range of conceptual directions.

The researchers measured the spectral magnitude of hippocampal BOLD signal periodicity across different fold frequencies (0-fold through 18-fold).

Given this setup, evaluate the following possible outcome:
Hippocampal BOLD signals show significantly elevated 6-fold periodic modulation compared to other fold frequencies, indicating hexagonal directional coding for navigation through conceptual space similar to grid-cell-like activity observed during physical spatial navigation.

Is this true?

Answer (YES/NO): NO